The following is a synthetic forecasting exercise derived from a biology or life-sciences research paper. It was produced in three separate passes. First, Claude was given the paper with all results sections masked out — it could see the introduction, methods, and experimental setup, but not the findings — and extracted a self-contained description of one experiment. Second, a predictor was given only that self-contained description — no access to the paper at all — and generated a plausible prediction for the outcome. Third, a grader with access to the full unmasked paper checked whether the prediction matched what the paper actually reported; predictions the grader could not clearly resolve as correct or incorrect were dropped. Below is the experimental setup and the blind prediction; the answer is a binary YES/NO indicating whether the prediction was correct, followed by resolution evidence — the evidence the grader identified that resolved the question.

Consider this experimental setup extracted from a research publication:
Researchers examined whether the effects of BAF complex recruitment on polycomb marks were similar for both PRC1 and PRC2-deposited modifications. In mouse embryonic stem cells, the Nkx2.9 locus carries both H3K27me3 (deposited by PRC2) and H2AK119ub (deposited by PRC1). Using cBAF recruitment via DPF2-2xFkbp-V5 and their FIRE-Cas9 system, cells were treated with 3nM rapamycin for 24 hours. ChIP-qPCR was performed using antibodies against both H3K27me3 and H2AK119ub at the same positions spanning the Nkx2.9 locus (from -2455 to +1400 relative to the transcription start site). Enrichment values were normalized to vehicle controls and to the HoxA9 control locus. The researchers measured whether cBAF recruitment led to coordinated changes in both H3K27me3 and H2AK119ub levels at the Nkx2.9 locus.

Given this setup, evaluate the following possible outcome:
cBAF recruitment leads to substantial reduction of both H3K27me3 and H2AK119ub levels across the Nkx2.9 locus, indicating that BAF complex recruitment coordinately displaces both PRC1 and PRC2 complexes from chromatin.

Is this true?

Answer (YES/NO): YES